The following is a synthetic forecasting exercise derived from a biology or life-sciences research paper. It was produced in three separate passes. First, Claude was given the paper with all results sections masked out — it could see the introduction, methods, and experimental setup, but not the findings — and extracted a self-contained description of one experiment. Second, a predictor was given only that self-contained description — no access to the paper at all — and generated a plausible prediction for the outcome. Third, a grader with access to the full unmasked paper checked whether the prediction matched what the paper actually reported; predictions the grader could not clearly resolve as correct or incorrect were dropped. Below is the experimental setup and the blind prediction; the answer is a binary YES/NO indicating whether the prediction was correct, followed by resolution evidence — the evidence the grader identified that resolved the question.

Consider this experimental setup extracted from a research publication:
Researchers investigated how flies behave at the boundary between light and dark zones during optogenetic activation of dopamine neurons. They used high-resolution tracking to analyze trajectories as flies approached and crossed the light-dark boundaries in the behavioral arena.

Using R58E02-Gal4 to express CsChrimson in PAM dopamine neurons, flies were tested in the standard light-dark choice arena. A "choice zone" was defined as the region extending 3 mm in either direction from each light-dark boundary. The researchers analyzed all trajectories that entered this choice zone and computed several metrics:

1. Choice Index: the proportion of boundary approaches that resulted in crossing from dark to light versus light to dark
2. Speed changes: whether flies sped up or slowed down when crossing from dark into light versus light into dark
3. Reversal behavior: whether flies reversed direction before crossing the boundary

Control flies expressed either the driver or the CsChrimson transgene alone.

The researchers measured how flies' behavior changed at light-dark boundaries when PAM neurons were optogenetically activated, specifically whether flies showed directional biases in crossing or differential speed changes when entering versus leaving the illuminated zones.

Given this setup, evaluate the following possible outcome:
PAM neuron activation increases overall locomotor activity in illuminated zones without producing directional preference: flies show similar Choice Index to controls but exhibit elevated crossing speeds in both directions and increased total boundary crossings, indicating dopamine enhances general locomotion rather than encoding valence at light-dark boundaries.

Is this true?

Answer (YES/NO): NO